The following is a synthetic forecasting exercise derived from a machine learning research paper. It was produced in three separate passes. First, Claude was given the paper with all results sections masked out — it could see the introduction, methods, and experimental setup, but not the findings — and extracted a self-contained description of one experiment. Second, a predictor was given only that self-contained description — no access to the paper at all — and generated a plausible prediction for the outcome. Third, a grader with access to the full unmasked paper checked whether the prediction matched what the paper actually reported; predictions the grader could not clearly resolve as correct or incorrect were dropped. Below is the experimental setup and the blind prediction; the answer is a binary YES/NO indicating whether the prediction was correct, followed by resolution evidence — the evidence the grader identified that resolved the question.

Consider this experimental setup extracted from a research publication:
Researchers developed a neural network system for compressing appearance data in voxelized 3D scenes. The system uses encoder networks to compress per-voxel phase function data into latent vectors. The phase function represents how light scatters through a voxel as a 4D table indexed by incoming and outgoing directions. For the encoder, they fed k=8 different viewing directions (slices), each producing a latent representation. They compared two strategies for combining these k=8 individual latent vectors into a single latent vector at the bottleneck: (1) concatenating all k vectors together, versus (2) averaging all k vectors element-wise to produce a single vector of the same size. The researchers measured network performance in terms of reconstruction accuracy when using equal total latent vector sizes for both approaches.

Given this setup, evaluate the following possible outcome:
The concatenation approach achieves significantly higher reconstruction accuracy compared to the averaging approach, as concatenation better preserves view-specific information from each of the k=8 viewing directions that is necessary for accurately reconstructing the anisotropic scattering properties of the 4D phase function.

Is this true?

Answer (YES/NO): YES